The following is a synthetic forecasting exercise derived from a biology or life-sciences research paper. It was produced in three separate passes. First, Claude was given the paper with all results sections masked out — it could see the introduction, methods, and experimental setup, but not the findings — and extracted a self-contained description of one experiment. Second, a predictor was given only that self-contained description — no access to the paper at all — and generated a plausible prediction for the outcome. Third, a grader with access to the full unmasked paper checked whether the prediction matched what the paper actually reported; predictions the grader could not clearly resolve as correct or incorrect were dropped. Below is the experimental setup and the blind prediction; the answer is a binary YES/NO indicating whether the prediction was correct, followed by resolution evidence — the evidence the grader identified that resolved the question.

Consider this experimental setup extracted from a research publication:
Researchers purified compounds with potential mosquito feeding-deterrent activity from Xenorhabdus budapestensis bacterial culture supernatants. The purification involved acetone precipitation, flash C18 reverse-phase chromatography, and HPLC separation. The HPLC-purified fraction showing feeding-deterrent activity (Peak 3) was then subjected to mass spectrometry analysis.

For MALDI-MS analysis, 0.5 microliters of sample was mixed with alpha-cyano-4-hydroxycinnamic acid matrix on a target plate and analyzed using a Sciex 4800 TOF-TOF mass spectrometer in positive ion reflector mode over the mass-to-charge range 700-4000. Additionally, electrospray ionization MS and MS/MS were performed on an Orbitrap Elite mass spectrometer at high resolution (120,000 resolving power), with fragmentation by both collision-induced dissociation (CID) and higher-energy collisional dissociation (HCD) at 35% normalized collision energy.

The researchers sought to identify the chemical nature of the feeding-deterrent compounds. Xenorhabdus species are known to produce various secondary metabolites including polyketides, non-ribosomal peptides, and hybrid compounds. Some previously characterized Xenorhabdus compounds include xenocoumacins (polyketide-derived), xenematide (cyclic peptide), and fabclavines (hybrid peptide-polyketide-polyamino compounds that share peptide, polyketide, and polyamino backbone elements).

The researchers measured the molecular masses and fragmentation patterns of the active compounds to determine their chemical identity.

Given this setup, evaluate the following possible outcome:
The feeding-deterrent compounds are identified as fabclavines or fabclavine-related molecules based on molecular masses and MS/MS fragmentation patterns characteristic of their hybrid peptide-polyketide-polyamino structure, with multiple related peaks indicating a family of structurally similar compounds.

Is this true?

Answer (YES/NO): YES